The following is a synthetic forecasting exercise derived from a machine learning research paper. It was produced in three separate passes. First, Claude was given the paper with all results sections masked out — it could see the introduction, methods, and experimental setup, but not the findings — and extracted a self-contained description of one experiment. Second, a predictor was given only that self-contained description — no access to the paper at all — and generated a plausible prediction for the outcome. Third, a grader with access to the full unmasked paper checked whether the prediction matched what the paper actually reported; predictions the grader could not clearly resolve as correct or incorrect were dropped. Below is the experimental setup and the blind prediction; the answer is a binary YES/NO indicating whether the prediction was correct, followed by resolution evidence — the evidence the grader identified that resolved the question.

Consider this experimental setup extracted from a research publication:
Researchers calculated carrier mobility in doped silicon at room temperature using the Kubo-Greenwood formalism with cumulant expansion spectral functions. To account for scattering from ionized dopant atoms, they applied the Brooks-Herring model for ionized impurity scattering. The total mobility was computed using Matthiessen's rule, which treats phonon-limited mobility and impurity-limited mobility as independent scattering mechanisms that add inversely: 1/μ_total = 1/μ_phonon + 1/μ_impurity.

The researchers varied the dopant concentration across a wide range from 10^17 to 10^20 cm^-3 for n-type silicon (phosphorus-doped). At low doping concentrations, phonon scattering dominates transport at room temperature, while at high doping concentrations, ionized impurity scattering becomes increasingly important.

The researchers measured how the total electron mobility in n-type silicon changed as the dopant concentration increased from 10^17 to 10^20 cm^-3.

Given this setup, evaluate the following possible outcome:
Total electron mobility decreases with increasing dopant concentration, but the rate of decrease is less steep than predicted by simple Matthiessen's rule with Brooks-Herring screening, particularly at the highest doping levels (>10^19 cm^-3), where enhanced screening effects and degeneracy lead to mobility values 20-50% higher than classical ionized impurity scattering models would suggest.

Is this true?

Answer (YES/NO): NO